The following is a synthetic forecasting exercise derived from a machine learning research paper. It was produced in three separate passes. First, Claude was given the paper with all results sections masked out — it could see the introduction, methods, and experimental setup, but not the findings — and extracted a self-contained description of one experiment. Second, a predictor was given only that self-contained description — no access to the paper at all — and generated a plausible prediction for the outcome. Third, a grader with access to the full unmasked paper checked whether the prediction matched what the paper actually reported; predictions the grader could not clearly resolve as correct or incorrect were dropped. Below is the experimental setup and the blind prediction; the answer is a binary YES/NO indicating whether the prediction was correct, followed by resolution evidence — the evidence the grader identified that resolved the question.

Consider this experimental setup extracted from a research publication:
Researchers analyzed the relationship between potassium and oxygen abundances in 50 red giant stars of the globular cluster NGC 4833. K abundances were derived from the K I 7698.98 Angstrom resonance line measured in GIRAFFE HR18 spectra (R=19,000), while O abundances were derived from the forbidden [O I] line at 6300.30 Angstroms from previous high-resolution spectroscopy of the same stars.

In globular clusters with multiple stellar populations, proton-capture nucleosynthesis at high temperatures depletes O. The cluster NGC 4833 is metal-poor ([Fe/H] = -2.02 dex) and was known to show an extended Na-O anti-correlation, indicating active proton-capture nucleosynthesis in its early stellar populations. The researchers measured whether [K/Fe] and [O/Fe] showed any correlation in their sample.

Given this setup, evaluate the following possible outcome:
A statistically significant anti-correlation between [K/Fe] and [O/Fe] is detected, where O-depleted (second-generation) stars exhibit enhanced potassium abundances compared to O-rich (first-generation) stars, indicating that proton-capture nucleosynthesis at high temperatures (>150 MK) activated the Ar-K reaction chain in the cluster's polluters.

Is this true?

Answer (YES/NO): YES